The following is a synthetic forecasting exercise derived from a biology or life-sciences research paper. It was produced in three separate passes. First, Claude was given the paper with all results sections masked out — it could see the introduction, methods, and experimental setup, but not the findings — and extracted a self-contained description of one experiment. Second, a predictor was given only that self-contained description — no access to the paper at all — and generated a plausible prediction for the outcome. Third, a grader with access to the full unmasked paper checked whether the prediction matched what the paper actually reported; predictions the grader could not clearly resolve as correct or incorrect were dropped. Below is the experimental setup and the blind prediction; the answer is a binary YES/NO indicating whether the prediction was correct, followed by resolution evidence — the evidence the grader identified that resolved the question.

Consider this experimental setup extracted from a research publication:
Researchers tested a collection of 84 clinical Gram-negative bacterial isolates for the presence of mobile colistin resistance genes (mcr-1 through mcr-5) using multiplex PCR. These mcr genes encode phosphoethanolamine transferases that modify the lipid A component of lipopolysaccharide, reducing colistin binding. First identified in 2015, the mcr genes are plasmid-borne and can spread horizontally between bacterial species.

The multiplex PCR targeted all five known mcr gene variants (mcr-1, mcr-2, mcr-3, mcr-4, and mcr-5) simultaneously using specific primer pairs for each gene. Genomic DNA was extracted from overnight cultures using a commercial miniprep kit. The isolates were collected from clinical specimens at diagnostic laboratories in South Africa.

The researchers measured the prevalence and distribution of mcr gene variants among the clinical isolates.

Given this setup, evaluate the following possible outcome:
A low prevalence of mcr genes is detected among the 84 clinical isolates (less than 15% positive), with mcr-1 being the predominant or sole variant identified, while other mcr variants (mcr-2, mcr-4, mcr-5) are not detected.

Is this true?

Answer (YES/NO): YES